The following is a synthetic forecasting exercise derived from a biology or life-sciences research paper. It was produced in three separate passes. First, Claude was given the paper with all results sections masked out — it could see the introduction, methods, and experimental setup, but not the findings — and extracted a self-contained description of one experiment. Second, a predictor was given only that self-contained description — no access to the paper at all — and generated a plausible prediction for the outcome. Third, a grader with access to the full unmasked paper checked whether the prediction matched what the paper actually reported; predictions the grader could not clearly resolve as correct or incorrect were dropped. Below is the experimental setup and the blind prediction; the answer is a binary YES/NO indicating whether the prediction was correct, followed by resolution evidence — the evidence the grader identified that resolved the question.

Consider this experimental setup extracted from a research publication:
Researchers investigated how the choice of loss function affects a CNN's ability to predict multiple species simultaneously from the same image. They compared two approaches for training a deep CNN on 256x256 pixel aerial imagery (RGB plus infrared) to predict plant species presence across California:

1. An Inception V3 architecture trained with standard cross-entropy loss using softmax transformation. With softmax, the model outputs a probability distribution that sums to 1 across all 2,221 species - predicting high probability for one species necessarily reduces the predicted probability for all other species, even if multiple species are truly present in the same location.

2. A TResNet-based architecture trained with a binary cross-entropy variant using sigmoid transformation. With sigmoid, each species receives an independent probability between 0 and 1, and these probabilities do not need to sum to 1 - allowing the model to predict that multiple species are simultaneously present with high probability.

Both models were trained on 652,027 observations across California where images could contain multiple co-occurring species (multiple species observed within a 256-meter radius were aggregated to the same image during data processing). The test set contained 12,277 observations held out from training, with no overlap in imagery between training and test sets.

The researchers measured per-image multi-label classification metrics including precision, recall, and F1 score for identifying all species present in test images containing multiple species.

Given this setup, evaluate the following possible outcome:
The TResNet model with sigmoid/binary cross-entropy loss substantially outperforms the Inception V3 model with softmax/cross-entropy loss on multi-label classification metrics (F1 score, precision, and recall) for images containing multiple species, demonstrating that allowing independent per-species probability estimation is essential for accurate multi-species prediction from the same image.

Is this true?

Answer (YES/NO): YES